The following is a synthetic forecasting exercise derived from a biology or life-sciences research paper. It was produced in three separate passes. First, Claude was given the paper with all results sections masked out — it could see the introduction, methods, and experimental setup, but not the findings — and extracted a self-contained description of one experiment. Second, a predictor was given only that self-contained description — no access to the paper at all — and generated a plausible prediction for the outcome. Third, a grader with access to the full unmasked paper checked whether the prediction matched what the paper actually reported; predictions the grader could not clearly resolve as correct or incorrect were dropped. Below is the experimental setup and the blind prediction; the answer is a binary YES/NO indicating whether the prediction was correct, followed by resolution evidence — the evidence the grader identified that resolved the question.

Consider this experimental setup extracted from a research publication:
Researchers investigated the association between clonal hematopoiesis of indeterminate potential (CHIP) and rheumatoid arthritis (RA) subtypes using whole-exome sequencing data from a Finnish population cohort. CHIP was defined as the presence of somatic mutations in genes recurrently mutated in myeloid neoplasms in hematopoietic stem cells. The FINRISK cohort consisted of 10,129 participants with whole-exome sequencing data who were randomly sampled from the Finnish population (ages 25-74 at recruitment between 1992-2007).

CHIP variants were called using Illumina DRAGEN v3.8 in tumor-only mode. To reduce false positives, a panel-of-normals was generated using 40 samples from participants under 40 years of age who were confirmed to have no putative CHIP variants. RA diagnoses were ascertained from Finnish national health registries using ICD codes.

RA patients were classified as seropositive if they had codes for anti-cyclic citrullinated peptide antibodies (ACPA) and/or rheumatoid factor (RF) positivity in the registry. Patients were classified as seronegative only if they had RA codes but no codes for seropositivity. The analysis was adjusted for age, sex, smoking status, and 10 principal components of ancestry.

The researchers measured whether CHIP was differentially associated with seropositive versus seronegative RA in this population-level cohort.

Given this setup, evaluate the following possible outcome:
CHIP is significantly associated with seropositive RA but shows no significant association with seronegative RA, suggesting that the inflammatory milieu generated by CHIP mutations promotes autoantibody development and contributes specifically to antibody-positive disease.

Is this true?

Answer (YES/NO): NO